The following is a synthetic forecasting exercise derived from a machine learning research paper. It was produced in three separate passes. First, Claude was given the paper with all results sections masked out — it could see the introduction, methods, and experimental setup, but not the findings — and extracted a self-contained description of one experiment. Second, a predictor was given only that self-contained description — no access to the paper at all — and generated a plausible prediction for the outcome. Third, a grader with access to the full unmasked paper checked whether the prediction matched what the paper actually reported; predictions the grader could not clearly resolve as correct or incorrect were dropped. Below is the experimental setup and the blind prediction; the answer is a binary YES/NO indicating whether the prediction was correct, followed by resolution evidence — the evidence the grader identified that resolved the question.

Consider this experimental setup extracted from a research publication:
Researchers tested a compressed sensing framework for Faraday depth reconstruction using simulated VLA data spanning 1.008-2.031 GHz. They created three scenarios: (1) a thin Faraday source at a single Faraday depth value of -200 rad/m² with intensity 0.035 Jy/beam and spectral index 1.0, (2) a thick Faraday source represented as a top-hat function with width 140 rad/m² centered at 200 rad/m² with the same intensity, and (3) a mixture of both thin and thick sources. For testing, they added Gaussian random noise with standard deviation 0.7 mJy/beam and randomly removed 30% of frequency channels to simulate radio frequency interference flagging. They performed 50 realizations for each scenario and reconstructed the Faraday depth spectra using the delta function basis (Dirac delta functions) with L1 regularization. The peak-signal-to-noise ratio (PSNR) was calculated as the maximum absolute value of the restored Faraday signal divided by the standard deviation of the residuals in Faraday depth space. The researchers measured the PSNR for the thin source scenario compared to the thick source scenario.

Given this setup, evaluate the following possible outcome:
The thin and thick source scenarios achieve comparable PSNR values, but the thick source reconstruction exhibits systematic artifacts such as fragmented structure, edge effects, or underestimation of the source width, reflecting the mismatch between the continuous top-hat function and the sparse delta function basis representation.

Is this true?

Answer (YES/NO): NO